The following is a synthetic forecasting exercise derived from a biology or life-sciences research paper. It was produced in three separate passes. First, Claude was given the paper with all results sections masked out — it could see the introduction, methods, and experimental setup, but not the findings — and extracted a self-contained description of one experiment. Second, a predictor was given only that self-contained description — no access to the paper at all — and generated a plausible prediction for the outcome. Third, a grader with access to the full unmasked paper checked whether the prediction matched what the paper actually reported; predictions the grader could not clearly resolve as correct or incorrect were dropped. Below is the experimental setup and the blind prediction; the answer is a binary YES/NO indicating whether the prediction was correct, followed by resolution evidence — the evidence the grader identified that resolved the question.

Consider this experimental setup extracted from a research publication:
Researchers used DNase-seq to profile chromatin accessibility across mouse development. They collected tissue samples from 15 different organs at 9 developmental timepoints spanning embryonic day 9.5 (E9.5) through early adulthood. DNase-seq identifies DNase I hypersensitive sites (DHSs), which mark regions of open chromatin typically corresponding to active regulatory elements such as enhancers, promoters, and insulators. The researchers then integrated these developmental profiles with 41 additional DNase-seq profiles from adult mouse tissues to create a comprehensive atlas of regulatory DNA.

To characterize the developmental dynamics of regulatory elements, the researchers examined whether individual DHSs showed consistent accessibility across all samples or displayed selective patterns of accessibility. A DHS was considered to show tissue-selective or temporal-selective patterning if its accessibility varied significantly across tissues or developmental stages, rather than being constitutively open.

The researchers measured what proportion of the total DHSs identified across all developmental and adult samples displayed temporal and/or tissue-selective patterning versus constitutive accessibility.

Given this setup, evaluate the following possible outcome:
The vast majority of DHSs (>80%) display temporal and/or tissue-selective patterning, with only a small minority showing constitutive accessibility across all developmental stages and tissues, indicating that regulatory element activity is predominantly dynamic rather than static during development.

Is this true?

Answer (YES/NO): YES